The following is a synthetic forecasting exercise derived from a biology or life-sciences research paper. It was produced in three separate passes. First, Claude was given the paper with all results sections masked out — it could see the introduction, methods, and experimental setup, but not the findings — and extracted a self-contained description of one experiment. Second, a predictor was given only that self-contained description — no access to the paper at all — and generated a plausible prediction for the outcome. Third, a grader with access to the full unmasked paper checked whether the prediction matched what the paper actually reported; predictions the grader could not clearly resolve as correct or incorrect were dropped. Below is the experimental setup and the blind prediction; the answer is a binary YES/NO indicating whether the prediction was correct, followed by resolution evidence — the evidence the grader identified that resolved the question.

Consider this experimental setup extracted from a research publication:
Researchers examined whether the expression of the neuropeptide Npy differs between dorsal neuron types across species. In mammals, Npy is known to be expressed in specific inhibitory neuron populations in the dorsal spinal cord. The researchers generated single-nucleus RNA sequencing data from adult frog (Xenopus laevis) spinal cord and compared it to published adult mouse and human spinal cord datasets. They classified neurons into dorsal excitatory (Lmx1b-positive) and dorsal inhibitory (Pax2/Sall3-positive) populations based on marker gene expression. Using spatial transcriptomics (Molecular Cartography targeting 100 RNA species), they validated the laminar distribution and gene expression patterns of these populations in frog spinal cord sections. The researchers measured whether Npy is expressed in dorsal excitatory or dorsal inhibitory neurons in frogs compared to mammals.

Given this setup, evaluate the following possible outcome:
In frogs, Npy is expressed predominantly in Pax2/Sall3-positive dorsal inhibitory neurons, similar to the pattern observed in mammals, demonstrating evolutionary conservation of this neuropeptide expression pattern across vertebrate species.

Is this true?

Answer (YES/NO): NO